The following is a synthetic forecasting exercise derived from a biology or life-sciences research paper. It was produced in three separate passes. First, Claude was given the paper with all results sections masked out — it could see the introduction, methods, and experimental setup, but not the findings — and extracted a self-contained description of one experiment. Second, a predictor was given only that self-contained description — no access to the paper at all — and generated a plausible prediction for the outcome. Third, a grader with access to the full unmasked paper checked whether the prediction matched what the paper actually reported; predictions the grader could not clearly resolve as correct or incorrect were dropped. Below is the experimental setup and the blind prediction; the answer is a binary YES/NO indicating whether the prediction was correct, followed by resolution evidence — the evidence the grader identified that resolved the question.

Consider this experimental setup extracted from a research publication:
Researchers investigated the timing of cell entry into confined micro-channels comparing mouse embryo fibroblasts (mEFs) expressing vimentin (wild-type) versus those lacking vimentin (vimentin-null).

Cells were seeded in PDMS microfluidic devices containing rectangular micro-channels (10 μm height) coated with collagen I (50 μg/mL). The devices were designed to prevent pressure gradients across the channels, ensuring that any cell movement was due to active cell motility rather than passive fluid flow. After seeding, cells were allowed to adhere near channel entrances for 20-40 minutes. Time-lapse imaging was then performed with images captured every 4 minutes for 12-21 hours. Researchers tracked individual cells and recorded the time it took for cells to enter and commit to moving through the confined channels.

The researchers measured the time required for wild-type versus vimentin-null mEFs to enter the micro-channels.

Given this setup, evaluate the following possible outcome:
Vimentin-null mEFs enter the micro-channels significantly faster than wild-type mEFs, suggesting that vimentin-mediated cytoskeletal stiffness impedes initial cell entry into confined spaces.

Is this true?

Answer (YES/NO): YES